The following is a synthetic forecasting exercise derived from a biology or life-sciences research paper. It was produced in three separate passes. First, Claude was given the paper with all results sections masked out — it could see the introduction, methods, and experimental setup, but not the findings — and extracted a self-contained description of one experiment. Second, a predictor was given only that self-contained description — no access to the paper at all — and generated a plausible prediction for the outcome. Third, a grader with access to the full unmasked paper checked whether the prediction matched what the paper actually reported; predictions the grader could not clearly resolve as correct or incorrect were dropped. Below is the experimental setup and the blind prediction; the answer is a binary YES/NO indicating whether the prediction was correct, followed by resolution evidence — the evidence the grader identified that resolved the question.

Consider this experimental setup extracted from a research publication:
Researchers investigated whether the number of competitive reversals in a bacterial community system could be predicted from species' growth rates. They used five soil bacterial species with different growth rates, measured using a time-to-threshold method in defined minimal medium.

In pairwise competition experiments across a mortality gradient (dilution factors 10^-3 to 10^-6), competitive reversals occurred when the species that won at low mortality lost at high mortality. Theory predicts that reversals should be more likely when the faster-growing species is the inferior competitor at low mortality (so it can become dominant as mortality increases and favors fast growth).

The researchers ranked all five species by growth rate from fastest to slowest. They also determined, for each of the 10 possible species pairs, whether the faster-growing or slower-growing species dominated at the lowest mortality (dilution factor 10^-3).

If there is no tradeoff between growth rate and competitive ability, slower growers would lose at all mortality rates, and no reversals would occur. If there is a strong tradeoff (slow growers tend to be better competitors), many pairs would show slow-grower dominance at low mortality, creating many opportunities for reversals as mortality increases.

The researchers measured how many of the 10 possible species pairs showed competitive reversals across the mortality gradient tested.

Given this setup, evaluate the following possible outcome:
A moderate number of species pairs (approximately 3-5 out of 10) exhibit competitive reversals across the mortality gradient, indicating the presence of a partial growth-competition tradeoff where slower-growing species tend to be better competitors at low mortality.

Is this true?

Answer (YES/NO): NO